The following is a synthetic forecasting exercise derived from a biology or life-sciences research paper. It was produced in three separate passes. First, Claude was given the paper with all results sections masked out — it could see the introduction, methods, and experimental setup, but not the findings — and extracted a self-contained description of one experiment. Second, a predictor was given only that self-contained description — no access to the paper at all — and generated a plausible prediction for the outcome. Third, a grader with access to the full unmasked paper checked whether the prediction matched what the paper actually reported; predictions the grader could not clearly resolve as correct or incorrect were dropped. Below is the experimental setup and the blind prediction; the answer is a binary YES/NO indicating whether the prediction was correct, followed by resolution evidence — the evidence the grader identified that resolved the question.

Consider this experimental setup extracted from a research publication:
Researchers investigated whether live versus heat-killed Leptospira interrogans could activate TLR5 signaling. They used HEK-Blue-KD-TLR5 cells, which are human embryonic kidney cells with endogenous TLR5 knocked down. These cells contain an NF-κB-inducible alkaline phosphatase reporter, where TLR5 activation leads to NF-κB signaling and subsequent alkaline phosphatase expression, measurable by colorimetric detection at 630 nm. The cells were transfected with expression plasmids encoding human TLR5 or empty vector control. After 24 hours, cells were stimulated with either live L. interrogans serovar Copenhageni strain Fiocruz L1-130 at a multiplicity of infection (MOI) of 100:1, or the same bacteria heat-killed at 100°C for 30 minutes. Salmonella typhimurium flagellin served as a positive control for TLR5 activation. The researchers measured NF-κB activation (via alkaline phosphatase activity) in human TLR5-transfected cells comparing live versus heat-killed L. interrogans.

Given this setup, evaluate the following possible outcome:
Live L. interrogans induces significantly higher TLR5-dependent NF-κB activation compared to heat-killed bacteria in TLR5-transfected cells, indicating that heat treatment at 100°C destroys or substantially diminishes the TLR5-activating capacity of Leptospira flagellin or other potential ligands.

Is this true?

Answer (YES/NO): NO